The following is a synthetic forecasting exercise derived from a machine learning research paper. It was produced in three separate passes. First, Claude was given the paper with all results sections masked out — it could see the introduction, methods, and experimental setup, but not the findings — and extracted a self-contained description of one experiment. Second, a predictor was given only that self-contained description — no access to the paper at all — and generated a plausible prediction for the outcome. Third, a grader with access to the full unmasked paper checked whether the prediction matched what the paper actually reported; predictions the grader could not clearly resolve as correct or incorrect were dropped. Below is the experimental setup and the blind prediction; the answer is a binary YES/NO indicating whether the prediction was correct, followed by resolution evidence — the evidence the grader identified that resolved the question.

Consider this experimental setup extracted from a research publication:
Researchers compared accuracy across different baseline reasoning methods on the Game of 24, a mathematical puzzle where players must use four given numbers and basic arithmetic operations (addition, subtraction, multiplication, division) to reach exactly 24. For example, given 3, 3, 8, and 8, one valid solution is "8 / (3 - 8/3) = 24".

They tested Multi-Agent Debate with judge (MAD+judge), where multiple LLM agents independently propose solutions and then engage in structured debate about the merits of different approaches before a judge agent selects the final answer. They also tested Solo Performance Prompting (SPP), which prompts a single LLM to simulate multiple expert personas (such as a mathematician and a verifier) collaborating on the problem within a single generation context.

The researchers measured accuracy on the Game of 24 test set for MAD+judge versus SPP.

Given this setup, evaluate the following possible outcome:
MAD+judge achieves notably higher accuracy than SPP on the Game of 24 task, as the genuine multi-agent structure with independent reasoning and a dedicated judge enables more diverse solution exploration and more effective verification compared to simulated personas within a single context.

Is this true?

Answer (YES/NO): YES